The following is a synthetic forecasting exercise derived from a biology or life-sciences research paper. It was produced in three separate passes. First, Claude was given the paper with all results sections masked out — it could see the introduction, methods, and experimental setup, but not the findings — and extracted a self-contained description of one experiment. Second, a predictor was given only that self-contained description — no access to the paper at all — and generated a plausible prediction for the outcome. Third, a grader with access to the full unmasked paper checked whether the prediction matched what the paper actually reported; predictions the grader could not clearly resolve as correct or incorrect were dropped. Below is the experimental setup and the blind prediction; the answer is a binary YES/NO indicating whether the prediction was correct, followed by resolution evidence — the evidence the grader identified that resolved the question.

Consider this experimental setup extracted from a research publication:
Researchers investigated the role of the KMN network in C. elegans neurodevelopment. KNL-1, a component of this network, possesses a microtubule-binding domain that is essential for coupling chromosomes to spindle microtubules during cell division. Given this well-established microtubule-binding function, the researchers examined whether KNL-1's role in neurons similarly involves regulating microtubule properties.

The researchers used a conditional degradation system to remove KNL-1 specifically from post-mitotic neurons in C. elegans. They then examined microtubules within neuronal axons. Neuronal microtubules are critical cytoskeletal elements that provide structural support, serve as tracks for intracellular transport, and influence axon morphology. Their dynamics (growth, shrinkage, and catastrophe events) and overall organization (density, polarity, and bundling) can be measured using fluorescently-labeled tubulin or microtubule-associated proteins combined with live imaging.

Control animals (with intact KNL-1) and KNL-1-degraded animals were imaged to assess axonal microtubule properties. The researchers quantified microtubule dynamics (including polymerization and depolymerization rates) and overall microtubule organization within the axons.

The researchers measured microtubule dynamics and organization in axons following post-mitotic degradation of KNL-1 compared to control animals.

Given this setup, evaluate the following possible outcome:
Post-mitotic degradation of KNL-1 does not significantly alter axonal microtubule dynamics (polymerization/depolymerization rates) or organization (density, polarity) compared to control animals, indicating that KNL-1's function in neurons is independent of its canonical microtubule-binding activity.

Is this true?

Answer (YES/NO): NO